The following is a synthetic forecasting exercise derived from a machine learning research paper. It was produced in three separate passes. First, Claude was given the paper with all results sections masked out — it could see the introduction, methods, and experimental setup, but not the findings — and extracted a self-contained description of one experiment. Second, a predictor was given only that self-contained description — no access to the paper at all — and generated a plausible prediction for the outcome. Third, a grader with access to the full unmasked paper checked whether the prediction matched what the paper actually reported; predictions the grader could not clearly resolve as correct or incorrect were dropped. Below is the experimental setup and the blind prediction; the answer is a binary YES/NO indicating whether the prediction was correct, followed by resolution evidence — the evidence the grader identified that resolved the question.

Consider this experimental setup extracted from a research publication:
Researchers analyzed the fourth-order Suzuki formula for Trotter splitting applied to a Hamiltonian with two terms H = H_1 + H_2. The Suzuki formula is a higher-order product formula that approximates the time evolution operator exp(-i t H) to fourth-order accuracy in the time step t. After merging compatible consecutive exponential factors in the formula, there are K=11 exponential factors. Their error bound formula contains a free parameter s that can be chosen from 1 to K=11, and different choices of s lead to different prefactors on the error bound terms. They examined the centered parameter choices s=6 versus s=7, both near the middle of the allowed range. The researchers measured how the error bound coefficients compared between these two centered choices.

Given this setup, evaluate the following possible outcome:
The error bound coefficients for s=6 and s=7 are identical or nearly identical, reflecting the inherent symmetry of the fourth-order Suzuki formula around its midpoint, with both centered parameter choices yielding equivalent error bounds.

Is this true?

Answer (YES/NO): NO